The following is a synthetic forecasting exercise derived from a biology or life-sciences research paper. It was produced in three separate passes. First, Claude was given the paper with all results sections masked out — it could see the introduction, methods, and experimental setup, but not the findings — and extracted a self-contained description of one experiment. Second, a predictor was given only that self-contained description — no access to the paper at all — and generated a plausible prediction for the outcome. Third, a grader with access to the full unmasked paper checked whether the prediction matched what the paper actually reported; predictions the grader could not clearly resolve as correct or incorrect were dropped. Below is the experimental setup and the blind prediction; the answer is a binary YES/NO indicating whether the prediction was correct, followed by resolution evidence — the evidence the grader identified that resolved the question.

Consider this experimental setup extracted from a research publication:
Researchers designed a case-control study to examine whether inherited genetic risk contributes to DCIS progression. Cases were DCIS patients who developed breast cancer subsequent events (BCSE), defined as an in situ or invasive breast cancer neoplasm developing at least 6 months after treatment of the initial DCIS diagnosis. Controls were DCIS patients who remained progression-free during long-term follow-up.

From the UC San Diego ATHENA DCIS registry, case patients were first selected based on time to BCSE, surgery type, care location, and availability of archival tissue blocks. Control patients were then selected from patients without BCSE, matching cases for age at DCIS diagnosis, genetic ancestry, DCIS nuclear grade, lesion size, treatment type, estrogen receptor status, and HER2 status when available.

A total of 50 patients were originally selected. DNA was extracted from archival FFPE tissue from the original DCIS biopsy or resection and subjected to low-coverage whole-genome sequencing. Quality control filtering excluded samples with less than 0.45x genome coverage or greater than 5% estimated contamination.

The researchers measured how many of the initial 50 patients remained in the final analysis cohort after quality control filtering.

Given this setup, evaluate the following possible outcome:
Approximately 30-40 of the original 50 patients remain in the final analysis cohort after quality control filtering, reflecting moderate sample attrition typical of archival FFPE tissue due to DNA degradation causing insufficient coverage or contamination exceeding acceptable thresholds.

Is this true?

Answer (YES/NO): YES